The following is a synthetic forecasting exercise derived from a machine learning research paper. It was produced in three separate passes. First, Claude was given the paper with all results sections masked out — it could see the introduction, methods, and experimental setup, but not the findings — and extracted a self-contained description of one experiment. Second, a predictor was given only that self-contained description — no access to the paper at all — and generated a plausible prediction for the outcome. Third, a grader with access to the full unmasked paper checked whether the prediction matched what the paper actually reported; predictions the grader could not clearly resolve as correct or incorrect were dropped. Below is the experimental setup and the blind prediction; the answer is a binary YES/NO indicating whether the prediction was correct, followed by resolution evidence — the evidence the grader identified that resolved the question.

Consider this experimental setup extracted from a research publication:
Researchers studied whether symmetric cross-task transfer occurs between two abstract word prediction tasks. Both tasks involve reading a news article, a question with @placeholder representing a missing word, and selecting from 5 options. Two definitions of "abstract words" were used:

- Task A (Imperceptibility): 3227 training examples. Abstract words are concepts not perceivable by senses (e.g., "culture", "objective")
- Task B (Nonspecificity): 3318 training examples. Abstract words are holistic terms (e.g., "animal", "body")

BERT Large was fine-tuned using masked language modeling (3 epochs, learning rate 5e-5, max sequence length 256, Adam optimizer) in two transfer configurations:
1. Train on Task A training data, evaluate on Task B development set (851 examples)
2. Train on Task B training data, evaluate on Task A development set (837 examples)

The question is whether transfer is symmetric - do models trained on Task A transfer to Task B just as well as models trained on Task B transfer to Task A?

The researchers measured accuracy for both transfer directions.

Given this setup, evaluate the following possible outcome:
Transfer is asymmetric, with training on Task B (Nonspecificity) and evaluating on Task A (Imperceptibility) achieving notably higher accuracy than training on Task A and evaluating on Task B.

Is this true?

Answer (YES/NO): NO